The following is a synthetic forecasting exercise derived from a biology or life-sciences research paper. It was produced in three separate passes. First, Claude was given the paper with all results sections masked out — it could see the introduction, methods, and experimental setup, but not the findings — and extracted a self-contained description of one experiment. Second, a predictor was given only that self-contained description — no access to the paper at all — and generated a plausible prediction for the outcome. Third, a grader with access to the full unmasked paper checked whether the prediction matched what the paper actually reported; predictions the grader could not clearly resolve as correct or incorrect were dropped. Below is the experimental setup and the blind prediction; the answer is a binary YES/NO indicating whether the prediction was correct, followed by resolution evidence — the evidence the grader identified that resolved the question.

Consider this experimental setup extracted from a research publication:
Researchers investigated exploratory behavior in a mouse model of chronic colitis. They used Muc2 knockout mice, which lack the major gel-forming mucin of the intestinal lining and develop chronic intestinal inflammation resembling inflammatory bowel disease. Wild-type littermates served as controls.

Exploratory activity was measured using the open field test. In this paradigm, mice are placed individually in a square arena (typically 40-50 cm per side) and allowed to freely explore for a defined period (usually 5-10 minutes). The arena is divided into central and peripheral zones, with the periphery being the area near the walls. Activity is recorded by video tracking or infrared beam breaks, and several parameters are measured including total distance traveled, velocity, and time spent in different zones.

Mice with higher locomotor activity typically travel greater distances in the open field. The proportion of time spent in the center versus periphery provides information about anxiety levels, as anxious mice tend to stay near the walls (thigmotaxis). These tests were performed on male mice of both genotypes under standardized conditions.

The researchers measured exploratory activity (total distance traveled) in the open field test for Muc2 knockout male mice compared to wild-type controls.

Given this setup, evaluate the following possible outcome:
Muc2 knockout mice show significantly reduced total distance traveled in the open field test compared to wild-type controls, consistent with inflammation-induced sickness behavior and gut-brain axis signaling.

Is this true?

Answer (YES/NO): NO